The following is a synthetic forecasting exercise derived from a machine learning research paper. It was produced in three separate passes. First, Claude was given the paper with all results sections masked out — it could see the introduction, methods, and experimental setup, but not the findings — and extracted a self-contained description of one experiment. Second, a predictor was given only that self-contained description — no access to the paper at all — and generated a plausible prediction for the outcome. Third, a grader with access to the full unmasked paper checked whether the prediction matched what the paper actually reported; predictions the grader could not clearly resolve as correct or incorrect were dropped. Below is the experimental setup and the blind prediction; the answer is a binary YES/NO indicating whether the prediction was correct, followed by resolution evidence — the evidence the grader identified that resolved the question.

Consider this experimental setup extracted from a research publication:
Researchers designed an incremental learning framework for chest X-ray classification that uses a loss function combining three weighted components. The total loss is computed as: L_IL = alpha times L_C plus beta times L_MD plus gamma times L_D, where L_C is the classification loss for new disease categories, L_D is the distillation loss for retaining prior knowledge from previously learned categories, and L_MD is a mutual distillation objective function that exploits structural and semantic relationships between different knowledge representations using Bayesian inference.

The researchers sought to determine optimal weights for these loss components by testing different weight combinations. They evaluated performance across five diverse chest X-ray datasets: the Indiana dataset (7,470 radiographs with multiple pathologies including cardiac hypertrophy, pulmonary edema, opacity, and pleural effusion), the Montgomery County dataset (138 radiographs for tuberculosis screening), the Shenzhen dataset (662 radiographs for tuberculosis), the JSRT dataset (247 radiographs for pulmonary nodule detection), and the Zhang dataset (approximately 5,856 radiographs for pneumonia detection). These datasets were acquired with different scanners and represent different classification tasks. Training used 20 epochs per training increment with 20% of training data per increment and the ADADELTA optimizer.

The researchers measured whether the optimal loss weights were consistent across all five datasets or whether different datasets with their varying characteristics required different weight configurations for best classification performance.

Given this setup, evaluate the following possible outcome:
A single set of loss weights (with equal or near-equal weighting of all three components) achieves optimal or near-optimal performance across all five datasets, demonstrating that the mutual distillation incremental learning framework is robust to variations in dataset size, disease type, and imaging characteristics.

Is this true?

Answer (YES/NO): NO